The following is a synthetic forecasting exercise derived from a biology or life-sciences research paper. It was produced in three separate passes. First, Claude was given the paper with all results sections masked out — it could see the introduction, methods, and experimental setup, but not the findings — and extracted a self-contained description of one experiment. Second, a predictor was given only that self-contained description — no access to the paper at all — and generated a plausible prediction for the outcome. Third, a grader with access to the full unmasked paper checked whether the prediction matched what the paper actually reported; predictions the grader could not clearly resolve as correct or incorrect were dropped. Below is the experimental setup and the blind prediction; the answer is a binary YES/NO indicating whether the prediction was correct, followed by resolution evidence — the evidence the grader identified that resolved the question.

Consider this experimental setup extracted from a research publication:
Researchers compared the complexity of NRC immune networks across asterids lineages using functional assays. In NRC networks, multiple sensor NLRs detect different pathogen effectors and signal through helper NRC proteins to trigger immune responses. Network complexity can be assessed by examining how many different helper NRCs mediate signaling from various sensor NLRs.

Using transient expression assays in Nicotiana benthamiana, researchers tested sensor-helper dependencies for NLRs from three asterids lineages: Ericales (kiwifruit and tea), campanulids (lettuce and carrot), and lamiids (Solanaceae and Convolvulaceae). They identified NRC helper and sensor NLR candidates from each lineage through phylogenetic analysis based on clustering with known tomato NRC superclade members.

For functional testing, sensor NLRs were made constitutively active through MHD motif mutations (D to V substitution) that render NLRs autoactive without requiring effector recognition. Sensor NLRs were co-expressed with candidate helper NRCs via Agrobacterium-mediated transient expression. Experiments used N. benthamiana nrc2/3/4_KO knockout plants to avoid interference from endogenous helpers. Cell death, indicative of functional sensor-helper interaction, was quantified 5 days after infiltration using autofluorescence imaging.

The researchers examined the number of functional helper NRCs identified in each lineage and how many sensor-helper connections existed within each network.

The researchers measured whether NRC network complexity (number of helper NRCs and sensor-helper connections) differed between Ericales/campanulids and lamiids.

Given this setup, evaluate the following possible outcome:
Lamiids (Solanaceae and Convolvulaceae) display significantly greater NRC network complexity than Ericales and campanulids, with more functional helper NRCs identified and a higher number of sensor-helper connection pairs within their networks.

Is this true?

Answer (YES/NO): YES